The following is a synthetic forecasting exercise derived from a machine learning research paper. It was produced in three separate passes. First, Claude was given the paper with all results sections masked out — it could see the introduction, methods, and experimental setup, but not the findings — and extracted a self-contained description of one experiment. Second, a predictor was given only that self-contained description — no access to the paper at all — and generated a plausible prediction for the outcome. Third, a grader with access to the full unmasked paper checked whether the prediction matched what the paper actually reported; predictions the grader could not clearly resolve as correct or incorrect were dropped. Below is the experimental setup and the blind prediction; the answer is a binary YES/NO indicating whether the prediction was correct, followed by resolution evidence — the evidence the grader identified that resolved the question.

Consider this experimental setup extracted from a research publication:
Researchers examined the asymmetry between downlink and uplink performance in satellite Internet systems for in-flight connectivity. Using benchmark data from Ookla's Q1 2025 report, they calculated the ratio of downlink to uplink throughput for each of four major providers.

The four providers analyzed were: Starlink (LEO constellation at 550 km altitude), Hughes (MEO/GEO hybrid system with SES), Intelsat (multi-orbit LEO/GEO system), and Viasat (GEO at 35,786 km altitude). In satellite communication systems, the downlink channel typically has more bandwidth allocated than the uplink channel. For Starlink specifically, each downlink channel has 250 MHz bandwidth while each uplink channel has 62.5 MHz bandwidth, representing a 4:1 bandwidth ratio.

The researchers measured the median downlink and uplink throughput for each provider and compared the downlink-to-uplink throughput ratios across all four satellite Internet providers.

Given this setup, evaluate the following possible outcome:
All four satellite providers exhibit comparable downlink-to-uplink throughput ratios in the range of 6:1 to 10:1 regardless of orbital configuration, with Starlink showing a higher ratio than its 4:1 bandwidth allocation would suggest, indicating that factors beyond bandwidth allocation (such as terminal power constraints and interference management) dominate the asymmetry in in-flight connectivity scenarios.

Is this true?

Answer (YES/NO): NO